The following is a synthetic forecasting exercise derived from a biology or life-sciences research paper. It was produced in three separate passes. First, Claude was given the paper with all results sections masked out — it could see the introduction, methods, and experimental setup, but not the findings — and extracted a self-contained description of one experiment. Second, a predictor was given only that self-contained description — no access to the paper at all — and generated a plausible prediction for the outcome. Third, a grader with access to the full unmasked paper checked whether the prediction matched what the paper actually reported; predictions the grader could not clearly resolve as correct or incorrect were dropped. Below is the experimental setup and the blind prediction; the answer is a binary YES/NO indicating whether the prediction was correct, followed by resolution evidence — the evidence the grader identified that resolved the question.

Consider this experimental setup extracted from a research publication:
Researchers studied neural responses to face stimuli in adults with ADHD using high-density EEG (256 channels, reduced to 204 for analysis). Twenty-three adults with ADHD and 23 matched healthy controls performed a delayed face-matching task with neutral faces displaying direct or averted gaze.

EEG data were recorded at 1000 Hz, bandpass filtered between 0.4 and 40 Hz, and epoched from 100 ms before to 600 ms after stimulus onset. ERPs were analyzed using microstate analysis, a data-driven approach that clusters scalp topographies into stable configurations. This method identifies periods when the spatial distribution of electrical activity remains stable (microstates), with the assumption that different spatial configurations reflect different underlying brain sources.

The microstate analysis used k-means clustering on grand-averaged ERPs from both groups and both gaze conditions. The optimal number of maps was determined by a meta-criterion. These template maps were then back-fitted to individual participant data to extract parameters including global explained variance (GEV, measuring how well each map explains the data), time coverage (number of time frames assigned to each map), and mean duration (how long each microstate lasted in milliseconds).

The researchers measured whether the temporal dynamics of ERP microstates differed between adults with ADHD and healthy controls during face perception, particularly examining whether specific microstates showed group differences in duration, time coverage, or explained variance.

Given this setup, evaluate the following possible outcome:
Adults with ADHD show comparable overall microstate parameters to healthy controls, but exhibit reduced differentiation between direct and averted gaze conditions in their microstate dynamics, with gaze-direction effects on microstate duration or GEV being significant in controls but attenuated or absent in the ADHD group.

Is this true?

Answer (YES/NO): NO